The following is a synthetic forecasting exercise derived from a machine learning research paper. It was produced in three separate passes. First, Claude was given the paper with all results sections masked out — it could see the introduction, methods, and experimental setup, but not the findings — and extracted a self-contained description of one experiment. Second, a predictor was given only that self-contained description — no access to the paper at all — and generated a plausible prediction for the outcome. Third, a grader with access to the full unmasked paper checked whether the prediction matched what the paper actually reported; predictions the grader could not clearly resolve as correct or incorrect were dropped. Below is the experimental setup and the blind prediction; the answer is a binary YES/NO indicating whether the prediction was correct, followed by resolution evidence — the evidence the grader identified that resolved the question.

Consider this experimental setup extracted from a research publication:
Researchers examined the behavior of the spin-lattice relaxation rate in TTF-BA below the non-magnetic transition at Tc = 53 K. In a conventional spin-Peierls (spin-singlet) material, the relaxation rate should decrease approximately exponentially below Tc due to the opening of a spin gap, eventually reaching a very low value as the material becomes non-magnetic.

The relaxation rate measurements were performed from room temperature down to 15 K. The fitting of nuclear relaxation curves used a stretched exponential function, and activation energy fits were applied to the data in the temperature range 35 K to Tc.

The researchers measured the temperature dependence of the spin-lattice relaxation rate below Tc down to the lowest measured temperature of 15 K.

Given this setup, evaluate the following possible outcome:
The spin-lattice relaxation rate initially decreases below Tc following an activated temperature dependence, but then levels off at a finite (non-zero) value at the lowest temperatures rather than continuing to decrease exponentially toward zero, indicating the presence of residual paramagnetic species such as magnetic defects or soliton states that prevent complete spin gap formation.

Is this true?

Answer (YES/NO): YES